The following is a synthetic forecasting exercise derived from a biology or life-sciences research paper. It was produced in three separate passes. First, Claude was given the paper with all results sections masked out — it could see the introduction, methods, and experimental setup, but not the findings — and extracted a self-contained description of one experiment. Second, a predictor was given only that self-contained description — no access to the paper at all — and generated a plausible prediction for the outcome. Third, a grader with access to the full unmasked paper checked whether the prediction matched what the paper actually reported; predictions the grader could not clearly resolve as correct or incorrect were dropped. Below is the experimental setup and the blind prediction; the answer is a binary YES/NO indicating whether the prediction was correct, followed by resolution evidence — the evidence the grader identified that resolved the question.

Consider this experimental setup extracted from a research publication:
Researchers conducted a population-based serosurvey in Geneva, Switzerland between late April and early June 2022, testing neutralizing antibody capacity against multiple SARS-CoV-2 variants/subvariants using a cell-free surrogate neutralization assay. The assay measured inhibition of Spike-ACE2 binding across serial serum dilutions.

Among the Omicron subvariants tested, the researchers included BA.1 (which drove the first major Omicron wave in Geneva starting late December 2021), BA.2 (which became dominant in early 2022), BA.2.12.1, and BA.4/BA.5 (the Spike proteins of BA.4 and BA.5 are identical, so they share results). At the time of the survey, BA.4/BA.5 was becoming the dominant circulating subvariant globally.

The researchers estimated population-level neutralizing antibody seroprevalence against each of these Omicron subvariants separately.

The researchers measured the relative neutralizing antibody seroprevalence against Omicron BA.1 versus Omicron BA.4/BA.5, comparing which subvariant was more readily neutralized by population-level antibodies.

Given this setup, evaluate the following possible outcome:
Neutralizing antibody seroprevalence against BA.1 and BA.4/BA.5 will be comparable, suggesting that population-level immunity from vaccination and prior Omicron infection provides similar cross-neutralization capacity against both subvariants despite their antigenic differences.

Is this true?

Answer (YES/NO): NO